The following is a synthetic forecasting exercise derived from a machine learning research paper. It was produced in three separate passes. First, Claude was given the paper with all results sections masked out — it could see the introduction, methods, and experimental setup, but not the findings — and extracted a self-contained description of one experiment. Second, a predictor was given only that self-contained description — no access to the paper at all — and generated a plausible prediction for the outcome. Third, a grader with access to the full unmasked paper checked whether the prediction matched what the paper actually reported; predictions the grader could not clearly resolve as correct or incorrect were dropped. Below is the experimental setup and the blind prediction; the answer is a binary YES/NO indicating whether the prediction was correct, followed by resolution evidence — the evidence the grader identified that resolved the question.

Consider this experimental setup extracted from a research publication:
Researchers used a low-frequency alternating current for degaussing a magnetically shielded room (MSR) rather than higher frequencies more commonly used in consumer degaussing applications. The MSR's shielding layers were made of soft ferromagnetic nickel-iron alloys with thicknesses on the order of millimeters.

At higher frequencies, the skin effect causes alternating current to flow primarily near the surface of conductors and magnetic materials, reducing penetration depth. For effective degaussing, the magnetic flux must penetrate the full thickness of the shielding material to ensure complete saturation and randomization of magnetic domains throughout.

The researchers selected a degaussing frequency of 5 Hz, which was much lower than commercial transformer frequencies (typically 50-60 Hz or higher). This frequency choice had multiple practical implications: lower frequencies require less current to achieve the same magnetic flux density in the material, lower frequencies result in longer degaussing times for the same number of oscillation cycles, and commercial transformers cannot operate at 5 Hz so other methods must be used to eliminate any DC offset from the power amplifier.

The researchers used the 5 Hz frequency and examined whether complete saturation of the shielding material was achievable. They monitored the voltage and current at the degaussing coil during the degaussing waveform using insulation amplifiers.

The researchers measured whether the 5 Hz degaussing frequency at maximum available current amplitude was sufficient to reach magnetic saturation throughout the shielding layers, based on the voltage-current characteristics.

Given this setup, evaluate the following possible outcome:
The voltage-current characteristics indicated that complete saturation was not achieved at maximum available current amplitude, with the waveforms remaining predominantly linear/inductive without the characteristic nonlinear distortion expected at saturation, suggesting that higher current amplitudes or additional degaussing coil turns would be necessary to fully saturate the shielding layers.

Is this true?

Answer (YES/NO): NO